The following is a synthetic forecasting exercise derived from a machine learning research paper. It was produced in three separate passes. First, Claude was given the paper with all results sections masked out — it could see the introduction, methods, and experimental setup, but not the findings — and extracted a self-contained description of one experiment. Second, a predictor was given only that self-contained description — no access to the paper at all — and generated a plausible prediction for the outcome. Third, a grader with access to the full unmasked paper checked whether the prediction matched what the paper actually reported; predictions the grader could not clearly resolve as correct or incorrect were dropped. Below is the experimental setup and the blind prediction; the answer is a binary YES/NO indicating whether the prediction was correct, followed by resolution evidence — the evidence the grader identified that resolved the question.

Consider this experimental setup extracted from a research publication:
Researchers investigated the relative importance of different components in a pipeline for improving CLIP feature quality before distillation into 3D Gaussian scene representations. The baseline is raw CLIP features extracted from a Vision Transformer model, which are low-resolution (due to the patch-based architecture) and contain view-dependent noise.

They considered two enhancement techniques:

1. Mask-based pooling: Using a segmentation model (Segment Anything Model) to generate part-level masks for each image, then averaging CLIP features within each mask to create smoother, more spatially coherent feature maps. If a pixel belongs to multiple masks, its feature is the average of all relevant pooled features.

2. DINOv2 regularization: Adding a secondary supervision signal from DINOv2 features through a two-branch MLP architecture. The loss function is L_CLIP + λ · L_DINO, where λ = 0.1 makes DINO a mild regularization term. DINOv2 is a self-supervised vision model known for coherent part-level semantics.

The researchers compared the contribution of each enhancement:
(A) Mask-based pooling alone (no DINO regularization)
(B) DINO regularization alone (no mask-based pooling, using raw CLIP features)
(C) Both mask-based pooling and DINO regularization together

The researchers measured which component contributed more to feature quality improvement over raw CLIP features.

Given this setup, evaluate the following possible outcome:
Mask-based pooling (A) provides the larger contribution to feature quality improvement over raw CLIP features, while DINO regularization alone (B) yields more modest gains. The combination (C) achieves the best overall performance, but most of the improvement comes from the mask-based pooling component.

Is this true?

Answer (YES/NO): YES